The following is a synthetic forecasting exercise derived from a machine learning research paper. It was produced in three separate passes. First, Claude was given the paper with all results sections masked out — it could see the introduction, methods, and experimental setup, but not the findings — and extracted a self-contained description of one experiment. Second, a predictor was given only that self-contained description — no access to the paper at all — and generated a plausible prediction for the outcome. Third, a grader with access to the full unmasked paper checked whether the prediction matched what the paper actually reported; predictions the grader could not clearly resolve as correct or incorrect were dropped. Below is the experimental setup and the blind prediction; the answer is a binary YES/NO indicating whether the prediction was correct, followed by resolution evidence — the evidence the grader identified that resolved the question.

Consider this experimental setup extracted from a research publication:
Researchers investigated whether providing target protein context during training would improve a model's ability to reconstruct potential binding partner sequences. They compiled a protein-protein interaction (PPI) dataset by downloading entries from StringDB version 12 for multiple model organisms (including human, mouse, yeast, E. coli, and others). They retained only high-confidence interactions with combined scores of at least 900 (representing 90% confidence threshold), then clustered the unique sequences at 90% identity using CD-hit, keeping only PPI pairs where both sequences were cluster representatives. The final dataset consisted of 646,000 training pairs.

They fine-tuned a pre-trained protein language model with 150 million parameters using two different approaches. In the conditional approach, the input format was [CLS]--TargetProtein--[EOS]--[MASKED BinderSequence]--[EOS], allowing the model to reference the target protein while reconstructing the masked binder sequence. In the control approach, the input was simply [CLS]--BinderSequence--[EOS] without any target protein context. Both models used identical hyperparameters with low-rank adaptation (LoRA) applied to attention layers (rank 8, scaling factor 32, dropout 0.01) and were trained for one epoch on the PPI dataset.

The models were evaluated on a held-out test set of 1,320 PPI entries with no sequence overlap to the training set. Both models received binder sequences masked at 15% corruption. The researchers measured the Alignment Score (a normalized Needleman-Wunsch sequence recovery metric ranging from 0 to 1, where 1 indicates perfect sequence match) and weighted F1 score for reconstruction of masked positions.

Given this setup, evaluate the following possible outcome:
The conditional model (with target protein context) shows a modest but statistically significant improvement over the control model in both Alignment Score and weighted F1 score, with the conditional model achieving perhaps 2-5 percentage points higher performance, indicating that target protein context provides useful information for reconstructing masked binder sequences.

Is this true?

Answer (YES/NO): NO